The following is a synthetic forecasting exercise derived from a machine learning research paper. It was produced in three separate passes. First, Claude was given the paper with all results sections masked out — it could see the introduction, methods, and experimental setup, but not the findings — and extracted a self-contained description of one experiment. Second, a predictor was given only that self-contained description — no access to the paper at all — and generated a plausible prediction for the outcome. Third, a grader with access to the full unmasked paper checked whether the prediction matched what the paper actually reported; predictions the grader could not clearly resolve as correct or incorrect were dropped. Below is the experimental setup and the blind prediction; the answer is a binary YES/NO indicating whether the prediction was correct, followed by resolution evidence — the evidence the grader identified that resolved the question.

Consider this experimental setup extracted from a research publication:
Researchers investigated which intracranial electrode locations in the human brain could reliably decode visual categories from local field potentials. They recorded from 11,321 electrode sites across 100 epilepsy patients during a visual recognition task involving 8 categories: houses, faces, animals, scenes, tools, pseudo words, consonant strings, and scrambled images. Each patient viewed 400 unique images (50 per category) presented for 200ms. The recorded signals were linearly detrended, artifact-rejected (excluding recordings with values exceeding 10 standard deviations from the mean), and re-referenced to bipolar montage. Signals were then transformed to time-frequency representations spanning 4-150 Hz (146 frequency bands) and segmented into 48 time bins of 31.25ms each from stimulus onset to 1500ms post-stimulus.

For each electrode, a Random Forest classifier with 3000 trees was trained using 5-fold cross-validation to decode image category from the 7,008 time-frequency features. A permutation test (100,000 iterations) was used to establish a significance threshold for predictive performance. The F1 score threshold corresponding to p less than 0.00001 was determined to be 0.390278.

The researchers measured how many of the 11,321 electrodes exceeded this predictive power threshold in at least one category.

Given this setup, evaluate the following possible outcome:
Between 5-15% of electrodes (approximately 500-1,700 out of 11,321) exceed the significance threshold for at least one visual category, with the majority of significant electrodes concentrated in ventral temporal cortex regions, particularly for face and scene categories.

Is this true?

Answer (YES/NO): YES